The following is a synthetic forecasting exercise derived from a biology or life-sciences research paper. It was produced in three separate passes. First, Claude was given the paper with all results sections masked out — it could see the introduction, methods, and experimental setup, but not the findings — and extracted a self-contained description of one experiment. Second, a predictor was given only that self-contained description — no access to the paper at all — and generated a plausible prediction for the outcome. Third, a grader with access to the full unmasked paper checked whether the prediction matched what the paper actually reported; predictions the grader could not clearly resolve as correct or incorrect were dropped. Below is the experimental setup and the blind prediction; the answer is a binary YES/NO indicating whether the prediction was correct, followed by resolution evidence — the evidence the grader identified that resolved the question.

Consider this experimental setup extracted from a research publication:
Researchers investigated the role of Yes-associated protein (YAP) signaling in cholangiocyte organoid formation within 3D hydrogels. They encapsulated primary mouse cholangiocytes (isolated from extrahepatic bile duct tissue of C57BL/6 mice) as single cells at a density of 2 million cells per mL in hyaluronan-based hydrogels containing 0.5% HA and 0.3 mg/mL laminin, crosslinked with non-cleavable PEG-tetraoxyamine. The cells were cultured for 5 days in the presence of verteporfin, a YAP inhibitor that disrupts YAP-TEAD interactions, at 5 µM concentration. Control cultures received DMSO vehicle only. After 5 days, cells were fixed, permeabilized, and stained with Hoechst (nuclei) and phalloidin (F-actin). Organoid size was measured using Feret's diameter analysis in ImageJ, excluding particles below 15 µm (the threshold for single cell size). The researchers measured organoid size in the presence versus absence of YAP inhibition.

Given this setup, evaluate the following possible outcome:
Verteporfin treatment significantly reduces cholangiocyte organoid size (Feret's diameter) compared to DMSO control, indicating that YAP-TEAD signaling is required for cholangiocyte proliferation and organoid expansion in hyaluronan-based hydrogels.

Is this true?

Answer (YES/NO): YES